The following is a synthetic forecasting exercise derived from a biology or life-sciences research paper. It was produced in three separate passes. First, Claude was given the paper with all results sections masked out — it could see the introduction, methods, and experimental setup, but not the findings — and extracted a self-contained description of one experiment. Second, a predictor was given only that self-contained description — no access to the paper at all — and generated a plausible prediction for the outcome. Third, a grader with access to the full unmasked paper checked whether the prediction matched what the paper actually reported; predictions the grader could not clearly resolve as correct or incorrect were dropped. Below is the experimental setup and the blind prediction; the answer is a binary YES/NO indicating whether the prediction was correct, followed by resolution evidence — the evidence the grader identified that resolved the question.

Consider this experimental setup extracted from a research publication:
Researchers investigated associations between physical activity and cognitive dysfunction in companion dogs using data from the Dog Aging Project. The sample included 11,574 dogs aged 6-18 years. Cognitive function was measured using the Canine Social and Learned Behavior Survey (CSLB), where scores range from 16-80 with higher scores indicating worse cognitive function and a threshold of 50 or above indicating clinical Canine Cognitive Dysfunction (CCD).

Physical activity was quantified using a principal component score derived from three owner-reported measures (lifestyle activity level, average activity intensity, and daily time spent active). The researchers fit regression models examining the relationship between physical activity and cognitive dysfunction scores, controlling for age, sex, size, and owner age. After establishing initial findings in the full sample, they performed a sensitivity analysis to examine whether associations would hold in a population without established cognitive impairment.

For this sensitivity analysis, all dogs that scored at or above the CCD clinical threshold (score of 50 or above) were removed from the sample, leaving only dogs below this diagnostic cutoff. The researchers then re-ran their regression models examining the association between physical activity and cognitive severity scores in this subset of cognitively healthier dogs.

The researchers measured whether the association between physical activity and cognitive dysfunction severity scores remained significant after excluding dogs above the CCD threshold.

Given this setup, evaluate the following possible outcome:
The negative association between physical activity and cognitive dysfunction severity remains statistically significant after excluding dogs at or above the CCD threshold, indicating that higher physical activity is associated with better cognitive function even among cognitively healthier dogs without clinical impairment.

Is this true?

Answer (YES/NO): YES